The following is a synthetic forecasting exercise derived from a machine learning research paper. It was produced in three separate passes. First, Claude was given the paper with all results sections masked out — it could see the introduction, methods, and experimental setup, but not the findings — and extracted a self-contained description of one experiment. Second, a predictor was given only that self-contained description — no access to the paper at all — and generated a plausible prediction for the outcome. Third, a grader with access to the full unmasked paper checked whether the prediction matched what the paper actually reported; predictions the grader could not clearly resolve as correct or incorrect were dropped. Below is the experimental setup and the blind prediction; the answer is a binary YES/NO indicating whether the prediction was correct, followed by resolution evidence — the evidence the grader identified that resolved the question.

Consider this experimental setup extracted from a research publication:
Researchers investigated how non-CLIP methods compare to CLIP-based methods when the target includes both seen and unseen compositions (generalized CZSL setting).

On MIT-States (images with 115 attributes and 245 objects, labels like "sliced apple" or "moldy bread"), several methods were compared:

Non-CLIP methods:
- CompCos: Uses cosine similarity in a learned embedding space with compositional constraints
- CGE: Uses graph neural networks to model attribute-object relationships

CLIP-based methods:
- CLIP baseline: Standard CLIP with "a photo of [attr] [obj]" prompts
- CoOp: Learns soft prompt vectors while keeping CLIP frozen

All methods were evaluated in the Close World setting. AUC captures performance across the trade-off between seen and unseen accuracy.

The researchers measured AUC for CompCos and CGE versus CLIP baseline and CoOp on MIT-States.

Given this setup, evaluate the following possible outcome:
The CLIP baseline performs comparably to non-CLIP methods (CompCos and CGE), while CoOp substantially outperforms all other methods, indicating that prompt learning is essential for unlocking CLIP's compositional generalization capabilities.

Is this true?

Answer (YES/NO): NO